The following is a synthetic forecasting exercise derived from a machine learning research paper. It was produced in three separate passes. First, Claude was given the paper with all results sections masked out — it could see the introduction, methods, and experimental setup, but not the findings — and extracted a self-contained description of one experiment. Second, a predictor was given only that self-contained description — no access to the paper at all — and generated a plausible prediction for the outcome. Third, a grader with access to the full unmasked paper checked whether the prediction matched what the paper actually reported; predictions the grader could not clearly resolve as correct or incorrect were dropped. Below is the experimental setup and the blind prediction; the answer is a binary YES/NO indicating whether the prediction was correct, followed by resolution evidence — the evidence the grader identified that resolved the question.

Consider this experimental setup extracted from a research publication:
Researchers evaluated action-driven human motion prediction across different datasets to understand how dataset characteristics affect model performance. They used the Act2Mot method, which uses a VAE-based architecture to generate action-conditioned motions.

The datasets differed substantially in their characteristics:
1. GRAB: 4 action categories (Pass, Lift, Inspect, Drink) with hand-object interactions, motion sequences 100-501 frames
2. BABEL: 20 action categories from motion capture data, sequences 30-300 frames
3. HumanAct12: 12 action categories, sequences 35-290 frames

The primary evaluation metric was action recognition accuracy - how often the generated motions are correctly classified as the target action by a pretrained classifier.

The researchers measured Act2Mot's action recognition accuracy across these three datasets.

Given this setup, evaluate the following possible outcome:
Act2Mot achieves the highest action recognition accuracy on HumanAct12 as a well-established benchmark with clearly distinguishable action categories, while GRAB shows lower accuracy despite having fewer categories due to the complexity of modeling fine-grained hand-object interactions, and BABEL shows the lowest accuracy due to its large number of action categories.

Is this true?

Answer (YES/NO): NO